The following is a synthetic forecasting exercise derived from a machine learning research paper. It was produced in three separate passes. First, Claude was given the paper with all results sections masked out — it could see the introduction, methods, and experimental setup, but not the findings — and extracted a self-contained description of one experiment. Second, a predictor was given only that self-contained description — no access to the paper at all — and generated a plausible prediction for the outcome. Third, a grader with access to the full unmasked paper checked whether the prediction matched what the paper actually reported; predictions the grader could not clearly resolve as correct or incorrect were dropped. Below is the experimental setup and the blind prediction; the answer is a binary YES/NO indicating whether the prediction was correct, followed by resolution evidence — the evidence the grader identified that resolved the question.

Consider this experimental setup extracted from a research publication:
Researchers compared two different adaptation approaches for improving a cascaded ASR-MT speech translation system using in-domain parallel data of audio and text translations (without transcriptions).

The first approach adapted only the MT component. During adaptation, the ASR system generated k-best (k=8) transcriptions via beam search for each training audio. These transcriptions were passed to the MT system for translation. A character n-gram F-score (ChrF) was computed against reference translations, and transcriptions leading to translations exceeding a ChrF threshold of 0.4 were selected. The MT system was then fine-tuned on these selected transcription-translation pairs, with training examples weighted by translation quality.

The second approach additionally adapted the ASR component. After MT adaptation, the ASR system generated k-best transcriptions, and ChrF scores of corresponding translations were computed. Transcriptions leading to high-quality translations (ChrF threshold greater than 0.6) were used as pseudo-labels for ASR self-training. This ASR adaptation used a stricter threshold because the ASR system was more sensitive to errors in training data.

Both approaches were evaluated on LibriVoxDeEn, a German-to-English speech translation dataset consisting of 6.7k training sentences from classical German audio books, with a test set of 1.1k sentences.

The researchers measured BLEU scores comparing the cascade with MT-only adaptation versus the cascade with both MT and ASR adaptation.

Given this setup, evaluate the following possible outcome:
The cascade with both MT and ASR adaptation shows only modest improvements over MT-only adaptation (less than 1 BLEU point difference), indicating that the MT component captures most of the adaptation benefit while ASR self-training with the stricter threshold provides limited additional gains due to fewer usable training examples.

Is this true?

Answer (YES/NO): NO